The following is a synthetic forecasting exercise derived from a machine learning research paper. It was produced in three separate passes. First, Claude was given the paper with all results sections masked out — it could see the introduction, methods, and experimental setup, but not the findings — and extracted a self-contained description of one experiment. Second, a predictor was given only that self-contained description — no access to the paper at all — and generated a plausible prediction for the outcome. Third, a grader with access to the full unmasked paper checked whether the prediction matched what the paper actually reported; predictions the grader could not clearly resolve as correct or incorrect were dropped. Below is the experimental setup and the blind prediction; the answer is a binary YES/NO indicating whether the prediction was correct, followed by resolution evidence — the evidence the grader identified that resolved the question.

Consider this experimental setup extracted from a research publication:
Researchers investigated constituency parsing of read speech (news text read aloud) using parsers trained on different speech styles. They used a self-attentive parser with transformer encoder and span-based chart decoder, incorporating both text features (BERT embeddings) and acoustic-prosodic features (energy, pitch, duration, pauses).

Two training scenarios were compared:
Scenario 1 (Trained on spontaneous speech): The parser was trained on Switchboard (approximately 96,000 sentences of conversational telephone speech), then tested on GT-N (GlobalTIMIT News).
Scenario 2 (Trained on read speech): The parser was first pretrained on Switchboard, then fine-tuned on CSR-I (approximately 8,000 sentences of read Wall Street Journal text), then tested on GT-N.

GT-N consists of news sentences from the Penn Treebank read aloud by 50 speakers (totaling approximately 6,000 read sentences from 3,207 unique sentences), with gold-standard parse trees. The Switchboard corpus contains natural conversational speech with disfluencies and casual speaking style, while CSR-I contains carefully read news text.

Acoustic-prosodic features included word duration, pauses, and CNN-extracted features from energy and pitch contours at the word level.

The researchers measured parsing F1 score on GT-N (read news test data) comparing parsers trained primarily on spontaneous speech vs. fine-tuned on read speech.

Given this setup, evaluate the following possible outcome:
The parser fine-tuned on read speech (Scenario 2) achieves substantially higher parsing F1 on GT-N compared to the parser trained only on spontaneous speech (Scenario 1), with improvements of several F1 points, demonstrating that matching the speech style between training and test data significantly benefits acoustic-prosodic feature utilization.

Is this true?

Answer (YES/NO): NO